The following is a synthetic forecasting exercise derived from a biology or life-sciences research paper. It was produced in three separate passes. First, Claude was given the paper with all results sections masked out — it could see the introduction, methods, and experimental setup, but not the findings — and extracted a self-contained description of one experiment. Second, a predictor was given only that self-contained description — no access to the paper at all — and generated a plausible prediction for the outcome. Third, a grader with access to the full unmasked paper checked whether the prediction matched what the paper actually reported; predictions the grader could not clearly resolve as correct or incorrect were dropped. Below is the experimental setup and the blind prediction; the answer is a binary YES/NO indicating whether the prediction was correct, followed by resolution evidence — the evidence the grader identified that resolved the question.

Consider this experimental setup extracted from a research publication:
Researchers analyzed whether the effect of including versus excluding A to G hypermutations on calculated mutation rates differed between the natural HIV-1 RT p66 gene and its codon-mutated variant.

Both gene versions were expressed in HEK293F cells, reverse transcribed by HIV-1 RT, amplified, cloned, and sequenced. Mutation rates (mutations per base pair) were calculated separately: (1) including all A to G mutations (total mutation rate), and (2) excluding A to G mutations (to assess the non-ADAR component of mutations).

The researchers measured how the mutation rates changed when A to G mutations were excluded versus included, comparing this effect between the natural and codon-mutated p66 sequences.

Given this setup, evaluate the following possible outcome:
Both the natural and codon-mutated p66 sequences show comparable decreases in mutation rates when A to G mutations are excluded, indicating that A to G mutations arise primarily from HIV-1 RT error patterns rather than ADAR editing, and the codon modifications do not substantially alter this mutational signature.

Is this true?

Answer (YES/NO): NO